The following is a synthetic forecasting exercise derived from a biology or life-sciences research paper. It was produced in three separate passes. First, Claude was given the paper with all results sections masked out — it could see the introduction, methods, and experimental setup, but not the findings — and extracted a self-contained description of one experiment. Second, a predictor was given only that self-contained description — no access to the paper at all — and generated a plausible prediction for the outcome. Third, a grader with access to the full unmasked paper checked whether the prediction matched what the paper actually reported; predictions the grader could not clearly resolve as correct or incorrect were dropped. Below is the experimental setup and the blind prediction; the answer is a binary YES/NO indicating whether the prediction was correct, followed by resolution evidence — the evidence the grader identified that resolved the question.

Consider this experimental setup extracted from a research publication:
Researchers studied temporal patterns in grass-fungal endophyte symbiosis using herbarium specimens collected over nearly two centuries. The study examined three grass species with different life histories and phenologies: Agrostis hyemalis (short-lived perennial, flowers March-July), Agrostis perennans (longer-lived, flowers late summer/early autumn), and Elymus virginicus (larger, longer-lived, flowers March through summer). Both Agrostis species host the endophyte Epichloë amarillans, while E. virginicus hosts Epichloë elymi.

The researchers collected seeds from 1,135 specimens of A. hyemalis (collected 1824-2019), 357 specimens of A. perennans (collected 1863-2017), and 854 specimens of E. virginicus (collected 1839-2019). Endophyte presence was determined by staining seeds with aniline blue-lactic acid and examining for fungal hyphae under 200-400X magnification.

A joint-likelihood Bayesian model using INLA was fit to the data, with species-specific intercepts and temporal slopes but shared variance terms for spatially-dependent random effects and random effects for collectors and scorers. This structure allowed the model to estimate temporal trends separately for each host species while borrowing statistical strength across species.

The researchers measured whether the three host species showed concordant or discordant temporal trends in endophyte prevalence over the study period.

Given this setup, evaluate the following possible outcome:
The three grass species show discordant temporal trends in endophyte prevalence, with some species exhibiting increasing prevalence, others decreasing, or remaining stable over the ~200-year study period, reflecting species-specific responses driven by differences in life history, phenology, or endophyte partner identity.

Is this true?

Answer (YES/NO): NO